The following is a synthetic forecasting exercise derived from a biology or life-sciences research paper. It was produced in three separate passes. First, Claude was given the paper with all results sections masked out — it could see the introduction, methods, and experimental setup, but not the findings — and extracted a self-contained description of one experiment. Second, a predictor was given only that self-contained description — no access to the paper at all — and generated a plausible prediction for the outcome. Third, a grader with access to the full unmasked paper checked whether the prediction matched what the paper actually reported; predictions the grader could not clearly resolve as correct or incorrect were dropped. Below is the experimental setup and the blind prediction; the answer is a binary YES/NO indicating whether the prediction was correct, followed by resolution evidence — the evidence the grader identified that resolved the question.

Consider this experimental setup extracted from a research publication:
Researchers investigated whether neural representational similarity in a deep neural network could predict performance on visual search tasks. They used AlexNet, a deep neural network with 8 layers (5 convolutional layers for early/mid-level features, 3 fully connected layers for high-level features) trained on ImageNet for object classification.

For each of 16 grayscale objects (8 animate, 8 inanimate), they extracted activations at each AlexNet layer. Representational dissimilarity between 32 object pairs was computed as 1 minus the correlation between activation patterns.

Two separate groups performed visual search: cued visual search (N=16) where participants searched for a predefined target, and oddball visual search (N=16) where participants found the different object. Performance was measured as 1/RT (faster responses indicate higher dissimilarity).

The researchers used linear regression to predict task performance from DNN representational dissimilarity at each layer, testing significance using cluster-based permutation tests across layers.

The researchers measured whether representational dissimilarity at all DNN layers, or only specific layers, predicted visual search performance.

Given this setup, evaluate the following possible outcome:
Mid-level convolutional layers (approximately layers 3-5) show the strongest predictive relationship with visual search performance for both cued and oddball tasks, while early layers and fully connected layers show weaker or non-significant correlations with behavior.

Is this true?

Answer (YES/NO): NO